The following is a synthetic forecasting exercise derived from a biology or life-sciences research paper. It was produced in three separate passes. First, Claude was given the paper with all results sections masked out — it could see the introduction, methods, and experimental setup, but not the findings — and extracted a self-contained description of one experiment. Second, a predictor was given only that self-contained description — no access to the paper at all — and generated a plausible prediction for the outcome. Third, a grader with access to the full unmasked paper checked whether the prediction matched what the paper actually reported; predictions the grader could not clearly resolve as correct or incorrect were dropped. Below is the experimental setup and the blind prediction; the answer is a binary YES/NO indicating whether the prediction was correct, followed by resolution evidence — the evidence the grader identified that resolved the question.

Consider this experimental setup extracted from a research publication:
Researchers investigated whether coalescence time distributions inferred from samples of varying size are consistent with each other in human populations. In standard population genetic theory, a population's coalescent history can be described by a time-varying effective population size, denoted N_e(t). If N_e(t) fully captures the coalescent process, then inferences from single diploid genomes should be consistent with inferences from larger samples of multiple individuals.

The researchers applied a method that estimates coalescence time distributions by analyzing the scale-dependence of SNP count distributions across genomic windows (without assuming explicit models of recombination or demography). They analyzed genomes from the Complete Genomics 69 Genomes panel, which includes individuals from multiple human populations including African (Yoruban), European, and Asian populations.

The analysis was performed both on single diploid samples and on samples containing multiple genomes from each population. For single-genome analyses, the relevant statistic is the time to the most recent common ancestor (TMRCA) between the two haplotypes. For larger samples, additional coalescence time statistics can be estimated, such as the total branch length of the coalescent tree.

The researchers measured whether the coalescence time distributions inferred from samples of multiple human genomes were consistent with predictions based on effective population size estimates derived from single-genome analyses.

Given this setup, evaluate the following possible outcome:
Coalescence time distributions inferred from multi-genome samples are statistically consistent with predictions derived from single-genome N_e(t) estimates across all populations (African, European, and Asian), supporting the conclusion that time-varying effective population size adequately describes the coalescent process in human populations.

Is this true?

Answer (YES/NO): NO